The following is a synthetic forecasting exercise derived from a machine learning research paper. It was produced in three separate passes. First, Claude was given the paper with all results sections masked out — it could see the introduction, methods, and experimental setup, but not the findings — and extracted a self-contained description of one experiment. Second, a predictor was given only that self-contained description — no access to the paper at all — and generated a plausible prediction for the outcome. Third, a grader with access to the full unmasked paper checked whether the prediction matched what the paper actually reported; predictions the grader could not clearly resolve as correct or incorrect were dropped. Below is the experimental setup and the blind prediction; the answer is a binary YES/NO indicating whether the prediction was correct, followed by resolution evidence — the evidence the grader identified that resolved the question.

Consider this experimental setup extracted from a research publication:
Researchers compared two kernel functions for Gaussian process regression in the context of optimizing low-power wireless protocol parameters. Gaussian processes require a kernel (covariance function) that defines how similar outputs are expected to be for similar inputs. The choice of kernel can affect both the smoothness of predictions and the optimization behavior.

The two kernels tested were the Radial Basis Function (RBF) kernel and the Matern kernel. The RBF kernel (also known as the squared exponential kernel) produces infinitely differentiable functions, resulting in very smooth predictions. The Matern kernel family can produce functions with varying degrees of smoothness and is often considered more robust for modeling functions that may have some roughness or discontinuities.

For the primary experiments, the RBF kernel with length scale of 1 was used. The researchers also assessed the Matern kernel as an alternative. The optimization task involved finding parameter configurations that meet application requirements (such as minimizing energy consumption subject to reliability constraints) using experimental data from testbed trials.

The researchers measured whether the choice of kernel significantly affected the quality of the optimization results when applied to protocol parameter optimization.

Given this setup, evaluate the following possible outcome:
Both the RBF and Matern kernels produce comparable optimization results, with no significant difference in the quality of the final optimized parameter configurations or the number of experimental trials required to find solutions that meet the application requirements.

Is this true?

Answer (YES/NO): YES